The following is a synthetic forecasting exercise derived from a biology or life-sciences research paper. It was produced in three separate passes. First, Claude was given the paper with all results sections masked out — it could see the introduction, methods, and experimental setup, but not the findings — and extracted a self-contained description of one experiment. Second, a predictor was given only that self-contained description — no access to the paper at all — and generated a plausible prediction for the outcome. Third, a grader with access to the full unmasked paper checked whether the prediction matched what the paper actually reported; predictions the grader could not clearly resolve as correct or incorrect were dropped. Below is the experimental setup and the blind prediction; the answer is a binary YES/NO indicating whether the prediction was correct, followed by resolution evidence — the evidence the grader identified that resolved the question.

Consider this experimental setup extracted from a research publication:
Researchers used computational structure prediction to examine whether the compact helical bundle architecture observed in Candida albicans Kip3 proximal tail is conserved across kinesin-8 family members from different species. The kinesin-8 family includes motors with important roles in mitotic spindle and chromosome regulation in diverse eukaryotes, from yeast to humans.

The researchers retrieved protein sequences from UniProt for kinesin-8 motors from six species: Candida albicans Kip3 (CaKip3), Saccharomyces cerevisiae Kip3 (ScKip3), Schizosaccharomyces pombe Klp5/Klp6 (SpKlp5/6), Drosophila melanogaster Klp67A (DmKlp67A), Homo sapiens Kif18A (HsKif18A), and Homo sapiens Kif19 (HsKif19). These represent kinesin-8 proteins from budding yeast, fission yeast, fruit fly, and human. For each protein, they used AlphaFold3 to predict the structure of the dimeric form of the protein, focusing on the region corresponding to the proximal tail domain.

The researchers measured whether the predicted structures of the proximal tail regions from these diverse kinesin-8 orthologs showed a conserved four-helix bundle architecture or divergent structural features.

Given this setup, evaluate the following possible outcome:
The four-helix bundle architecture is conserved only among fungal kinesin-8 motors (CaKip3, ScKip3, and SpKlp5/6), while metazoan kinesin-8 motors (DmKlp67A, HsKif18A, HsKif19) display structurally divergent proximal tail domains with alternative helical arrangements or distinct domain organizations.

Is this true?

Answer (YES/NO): NO